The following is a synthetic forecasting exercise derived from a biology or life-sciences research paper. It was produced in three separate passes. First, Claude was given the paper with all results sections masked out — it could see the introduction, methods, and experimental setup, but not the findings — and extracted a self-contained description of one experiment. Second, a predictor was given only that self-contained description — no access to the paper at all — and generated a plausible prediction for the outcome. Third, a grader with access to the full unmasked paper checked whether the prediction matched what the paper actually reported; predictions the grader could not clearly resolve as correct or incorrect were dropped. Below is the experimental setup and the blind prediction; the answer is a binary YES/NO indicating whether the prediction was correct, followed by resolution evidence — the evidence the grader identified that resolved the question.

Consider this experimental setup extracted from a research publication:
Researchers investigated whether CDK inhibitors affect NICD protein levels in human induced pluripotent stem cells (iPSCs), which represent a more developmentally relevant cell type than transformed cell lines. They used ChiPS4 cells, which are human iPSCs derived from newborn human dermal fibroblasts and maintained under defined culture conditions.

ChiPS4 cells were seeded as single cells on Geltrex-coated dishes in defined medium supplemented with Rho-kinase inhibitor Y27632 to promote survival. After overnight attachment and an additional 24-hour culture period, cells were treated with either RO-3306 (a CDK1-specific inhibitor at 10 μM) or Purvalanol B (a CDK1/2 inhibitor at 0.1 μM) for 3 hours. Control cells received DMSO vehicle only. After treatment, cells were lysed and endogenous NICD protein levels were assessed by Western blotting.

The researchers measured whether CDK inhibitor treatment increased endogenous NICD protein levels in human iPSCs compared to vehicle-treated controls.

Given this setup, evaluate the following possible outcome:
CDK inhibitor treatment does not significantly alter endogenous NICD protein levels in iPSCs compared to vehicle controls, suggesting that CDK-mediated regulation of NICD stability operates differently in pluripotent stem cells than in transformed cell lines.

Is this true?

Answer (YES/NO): NO